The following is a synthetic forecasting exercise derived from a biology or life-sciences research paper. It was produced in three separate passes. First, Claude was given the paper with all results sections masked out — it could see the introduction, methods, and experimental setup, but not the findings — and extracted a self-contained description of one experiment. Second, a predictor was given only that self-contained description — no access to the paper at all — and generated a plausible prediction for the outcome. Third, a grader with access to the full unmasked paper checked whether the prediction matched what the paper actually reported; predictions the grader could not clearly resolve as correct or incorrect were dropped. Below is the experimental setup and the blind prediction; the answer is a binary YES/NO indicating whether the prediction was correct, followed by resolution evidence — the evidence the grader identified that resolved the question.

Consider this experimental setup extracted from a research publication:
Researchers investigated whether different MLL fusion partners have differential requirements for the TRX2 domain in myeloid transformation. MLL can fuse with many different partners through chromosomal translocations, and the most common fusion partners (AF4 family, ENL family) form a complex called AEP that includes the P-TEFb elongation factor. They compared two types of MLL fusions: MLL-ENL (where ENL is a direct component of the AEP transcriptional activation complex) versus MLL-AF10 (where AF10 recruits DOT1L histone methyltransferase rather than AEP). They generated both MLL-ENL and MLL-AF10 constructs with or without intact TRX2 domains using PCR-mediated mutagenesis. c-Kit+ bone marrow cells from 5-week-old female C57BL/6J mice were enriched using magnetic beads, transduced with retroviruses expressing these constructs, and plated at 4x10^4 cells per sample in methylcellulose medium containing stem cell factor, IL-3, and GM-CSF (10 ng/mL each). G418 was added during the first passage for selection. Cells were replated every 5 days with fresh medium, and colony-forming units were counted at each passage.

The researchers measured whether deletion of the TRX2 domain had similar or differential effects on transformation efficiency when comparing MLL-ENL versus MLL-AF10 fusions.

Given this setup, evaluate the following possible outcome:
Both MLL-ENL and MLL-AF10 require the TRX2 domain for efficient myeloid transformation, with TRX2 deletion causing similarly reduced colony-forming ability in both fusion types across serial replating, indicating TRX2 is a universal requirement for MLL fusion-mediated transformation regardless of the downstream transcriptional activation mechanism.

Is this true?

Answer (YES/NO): NO